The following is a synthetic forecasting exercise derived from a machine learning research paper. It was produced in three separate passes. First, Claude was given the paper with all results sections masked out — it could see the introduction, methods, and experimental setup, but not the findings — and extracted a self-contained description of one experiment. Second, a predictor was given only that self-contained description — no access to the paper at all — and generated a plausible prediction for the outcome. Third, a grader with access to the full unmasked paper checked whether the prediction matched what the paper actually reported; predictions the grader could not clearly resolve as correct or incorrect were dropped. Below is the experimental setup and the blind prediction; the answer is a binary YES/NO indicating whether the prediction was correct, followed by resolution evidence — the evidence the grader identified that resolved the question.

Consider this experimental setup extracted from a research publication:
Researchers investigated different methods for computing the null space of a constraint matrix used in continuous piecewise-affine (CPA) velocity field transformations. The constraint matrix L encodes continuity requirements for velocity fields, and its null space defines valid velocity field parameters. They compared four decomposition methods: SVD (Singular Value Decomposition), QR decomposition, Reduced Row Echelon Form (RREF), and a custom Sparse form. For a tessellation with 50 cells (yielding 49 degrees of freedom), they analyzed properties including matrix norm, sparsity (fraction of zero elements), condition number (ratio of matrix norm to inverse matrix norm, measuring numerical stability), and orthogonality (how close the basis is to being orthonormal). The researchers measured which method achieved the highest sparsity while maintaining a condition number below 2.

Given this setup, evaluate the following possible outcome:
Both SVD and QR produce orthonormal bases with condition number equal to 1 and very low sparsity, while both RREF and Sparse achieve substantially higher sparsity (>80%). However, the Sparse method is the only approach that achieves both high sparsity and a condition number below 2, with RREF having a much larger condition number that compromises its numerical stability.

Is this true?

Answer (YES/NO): NO